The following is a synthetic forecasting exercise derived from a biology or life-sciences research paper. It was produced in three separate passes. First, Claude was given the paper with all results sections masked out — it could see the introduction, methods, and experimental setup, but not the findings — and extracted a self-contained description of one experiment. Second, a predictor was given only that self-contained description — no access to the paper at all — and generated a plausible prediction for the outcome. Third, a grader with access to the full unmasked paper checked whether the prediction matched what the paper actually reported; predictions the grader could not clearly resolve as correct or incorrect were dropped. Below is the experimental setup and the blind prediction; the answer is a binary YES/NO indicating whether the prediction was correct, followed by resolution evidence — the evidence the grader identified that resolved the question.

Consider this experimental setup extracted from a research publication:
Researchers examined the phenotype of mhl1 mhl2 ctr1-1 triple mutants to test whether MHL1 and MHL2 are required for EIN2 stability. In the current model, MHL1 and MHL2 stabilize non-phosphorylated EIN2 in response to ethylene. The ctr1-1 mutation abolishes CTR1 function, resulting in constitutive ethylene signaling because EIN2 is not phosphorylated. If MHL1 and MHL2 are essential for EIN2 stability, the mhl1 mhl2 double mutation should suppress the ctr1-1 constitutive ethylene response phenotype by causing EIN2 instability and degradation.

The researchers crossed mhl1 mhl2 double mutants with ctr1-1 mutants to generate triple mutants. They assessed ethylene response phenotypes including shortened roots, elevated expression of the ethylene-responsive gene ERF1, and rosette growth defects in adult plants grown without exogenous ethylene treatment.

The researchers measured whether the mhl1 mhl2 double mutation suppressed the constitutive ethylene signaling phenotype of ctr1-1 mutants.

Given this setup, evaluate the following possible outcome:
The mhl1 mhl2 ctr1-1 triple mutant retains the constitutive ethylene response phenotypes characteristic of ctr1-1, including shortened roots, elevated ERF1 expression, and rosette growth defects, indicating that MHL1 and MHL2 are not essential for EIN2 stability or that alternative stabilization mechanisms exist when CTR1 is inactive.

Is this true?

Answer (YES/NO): YES